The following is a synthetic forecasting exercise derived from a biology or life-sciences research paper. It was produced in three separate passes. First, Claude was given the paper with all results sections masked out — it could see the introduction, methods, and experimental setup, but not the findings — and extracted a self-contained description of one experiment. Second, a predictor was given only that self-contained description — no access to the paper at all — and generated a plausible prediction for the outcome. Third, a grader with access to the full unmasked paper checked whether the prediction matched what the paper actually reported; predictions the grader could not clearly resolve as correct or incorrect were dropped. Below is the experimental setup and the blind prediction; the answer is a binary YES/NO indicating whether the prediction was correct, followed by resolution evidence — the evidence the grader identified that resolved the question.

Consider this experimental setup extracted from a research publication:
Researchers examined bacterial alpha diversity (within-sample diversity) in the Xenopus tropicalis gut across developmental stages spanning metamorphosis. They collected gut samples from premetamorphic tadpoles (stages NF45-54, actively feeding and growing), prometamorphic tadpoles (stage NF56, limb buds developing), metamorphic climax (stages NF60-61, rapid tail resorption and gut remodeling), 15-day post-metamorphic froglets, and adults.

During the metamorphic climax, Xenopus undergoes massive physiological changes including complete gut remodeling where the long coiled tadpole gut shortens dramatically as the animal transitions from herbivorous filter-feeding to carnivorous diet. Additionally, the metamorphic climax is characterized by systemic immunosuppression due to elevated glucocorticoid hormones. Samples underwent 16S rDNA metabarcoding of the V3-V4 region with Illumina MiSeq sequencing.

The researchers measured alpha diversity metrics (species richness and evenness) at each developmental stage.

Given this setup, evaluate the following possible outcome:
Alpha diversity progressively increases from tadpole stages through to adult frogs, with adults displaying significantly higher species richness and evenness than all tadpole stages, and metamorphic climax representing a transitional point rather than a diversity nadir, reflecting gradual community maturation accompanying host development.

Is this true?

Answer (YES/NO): NO